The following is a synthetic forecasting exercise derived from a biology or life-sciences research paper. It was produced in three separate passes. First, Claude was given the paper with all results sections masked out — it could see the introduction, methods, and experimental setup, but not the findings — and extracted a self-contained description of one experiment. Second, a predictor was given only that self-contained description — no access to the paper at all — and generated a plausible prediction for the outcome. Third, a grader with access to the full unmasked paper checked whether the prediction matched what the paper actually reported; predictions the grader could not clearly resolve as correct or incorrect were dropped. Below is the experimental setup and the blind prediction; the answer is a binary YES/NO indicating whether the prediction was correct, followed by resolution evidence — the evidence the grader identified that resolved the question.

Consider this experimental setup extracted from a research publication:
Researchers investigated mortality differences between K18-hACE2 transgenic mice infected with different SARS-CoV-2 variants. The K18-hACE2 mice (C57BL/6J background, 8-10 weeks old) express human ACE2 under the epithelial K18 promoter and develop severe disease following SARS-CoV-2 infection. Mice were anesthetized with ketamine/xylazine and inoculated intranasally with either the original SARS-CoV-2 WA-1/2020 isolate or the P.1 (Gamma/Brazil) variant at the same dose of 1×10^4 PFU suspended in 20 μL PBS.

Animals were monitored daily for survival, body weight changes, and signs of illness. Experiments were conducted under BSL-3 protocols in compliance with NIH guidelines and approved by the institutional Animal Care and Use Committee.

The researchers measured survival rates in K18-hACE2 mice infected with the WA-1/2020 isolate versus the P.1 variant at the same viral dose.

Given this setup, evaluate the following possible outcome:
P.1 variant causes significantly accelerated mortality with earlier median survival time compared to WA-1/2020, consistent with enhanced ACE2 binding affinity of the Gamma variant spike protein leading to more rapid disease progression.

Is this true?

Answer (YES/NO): YES